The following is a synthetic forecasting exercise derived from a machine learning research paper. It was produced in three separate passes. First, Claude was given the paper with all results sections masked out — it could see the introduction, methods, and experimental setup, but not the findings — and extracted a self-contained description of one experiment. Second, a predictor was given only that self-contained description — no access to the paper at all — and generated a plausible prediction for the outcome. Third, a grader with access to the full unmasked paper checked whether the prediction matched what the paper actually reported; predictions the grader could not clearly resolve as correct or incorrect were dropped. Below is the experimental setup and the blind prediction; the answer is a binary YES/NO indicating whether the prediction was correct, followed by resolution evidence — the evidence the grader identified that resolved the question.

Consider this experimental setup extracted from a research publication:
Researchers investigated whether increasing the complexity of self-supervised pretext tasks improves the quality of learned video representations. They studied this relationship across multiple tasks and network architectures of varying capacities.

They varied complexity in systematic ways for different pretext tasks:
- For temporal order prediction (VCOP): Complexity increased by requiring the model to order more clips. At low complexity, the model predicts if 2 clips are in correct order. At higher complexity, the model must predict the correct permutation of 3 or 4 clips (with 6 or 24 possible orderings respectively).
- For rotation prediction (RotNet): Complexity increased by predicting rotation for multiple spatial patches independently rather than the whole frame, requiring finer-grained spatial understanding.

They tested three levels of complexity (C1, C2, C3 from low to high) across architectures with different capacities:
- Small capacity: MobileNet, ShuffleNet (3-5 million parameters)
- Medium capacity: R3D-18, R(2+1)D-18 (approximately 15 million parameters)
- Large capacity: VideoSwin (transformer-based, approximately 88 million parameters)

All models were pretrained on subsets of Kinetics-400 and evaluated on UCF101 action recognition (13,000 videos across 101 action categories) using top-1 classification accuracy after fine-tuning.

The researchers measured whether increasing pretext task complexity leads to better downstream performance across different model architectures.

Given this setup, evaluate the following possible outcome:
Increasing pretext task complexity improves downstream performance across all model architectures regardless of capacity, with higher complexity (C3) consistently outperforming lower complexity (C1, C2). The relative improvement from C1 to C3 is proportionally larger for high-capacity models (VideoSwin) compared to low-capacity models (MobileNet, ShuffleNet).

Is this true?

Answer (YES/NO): NO